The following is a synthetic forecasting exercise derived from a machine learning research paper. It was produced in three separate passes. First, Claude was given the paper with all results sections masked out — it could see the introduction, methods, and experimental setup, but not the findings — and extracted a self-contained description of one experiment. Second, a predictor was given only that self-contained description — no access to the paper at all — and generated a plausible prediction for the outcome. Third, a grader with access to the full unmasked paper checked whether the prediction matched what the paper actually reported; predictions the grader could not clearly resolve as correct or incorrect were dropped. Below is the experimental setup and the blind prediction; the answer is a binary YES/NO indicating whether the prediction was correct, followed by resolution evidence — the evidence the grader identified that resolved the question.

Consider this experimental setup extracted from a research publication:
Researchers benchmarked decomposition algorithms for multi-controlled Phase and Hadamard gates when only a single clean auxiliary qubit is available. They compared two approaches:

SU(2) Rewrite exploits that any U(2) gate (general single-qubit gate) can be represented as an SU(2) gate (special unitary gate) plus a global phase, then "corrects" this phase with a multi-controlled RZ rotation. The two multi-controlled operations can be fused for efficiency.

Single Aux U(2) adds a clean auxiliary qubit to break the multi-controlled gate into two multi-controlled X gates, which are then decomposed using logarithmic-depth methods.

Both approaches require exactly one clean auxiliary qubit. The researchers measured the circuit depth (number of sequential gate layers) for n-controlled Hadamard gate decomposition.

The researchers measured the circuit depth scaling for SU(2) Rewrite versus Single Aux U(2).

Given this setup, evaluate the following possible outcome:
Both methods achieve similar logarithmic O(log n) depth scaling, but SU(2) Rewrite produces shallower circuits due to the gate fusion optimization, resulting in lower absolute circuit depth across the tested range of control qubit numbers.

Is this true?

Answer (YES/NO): NO